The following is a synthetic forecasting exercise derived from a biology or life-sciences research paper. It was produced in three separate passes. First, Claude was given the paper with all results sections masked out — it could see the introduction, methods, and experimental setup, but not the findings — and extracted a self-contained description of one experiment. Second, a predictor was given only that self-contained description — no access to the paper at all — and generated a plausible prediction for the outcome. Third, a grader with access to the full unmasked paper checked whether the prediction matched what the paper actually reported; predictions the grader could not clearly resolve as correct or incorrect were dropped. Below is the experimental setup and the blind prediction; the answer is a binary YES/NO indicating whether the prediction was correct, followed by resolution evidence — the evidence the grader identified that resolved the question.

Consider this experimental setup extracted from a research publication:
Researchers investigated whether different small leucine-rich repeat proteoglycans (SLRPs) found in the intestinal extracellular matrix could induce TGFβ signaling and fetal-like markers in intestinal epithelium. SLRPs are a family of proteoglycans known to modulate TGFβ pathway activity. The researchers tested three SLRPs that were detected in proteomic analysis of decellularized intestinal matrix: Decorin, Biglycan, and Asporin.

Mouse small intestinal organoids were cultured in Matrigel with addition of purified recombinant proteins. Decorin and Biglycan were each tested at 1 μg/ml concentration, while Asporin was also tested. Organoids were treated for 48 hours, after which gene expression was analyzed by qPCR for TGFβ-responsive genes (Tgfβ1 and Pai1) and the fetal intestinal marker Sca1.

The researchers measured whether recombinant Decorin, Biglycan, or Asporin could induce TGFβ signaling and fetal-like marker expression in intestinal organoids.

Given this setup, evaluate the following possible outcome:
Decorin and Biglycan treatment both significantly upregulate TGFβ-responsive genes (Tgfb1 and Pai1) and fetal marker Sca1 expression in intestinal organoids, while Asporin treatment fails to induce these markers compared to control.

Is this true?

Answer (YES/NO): NO